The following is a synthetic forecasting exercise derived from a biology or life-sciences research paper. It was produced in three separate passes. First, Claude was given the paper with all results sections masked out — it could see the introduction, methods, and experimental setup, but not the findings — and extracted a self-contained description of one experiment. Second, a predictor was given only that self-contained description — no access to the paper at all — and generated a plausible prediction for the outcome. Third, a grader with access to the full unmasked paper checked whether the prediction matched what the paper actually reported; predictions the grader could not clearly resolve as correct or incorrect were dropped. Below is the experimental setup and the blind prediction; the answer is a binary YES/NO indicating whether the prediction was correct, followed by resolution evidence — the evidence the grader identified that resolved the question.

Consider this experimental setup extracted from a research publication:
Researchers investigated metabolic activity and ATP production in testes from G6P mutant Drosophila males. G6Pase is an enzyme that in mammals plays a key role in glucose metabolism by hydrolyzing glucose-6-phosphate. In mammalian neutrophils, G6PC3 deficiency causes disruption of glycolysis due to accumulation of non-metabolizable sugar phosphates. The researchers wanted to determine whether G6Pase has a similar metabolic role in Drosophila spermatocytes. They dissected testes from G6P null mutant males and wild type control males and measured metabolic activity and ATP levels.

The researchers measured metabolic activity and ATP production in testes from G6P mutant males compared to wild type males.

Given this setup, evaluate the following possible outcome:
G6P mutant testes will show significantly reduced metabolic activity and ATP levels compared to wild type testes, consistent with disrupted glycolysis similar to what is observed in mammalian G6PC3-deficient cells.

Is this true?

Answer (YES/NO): YES